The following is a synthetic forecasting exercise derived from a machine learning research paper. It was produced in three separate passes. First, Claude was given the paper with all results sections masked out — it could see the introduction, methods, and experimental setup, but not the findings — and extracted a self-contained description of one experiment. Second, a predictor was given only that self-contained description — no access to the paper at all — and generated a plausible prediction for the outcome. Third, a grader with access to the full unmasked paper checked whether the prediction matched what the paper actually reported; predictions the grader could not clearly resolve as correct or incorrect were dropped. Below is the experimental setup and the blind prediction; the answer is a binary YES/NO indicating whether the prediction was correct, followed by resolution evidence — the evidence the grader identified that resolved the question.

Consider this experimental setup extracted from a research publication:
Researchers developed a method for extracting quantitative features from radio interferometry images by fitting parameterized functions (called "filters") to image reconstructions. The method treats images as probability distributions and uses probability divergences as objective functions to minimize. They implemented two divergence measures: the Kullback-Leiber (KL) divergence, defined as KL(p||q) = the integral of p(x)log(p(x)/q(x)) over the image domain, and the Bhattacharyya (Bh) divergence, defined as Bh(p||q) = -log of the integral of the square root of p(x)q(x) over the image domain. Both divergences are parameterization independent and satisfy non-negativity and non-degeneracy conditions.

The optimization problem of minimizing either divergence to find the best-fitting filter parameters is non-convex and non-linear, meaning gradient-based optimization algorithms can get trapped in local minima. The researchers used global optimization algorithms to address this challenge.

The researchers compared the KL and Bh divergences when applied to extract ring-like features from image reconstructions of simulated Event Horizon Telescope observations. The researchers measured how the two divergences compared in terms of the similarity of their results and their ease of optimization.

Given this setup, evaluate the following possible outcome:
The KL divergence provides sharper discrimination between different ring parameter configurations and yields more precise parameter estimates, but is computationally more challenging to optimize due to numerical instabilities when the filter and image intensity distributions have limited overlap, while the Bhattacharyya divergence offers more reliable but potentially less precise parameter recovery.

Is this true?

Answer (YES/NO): NO